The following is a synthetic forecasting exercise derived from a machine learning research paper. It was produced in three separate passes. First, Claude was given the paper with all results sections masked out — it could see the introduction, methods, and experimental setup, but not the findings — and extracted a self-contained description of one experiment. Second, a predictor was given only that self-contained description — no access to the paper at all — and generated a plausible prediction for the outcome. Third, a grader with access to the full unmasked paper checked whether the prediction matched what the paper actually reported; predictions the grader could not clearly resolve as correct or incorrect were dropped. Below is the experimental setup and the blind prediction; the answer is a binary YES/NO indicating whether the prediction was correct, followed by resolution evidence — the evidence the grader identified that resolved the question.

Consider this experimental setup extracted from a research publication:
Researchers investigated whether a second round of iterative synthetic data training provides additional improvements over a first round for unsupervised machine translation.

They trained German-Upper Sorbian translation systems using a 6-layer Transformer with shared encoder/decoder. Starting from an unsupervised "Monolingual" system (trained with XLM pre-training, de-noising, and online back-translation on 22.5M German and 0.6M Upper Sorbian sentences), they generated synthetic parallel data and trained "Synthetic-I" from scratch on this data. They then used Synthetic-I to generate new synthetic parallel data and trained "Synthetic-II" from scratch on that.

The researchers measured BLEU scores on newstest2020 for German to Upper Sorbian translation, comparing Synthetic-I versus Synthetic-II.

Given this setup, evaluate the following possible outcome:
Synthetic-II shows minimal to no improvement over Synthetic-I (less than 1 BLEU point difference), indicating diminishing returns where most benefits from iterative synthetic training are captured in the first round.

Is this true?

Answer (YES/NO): YES